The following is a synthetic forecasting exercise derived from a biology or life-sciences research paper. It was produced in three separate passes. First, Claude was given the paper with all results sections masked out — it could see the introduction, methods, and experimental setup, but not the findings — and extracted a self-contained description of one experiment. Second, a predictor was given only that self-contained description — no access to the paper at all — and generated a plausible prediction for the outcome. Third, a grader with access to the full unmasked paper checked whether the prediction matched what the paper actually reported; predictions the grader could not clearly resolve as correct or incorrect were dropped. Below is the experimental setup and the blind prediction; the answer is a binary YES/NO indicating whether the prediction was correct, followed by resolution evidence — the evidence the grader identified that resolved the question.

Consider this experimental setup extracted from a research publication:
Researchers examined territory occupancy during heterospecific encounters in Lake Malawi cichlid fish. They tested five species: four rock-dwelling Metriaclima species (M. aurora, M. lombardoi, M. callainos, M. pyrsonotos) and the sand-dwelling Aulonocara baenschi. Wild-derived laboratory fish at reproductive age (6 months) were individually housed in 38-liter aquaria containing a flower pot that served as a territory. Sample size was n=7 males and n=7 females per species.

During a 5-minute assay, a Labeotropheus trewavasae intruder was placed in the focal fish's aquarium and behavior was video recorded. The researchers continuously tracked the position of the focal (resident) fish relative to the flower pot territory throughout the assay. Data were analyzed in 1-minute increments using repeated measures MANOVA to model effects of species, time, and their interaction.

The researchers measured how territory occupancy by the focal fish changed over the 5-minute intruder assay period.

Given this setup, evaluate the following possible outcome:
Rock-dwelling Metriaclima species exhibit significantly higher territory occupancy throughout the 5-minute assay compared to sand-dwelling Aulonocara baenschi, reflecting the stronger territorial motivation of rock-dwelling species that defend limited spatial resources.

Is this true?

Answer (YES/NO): NO